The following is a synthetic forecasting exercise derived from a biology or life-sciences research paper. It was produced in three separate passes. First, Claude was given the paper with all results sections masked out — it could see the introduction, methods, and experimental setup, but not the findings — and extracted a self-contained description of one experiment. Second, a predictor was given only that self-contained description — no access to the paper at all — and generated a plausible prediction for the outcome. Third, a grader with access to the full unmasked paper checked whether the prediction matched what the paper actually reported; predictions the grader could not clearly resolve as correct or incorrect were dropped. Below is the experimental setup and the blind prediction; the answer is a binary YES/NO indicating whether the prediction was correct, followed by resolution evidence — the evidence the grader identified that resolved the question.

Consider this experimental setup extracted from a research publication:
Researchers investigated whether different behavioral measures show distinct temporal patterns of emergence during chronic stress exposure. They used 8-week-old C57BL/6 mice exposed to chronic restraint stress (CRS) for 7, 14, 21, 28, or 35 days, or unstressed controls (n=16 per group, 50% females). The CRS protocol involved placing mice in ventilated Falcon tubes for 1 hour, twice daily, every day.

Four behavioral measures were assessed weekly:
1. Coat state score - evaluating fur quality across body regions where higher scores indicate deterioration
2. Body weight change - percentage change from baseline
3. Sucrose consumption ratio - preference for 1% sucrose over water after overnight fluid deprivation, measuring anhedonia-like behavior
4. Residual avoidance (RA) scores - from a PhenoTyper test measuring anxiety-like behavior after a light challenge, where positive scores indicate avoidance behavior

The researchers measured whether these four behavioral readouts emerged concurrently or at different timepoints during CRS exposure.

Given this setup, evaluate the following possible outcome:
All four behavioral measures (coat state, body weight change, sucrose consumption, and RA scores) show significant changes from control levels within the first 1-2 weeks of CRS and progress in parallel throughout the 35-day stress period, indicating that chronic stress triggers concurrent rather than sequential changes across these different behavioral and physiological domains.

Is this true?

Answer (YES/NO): NO